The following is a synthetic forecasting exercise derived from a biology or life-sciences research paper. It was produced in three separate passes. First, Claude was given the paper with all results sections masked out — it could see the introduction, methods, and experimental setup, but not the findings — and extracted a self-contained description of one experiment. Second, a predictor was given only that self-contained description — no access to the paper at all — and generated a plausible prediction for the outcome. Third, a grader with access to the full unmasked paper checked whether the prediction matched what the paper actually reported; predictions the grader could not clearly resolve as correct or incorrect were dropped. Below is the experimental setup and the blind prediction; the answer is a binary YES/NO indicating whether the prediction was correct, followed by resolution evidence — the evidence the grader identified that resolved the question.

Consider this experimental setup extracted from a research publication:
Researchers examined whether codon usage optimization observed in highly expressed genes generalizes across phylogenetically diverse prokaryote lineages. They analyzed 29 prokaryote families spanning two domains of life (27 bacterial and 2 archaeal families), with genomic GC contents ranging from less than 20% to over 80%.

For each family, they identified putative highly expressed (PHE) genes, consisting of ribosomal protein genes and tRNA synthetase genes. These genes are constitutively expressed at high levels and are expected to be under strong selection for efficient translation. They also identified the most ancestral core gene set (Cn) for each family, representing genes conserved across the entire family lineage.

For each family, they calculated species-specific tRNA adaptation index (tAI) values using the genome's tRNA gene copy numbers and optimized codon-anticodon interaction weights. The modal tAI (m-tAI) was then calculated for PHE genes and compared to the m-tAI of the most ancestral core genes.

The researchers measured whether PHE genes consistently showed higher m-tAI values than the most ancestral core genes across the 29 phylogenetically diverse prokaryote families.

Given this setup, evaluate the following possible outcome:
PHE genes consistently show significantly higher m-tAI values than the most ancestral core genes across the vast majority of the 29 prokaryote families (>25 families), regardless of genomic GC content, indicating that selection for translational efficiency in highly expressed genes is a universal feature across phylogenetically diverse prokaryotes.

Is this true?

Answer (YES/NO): NO